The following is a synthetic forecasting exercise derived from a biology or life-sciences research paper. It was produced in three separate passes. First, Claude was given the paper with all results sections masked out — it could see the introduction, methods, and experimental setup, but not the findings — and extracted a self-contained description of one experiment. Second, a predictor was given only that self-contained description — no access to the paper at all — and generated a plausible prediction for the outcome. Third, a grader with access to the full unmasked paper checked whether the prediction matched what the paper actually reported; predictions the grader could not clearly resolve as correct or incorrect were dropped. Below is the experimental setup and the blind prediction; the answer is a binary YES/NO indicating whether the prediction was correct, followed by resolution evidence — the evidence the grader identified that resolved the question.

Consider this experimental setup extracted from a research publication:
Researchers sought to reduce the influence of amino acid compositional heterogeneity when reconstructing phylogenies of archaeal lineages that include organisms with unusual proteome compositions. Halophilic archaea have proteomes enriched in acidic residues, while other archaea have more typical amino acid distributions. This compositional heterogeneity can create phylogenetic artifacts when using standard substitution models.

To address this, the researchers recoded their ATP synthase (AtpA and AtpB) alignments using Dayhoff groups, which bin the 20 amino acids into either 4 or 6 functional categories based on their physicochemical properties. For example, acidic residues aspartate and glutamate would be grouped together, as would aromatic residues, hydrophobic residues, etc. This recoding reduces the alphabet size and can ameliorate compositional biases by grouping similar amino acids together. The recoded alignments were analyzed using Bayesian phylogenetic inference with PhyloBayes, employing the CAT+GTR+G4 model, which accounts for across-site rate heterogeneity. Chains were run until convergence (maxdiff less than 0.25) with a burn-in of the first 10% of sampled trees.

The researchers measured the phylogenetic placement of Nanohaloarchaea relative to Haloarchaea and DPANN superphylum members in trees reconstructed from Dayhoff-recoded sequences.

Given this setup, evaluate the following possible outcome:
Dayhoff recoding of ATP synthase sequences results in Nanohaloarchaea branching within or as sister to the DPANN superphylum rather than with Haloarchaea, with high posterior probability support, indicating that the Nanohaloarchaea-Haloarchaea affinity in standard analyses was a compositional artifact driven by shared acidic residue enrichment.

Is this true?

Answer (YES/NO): NO